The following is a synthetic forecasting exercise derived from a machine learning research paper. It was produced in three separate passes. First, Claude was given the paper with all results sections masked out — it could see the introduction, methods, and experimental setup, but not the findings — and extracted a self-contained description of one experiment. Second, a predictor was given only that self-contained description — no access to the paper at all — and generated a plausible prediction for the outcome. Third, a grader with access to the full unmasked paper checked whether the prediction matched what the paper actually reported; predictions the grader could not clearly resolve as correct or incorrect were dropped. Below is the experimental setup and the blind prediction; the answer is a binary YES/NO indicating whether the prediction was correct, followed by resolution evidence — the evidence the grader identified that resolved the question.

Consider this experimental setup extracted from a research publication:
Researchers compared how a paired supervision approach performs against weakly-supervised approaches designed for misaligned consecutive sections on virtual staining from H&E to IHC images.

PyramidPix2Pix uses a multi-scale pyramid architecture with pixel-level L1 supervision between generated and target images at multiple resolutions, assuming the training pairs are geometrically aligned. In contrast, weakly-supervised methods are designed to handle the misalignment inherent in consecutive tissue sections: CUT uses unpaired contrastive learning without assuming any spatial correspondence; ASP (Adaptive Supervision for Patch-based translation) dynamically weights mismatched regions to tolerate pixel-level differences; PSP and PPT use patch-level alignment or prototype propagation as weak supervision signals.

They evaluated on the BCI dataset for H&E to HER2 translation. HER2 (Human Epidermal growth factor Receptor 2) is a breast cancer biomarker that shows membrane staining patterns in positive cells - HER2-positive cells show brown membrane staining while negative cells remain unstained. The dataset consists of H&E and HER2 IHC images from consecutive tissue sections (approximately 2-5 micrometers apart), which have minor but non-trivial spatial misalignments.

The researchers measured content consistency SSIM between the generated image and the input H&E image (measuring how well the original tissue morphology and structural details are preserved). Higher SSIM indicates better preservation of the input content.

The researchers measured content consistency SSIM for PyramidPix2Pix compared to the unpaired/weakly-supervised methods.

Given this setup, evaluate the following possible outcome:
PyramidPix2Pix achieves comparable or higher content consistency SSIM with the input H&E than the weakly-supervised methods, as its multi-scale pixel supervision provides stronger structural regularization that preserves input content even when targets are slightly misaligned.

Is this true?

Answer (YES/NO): NO